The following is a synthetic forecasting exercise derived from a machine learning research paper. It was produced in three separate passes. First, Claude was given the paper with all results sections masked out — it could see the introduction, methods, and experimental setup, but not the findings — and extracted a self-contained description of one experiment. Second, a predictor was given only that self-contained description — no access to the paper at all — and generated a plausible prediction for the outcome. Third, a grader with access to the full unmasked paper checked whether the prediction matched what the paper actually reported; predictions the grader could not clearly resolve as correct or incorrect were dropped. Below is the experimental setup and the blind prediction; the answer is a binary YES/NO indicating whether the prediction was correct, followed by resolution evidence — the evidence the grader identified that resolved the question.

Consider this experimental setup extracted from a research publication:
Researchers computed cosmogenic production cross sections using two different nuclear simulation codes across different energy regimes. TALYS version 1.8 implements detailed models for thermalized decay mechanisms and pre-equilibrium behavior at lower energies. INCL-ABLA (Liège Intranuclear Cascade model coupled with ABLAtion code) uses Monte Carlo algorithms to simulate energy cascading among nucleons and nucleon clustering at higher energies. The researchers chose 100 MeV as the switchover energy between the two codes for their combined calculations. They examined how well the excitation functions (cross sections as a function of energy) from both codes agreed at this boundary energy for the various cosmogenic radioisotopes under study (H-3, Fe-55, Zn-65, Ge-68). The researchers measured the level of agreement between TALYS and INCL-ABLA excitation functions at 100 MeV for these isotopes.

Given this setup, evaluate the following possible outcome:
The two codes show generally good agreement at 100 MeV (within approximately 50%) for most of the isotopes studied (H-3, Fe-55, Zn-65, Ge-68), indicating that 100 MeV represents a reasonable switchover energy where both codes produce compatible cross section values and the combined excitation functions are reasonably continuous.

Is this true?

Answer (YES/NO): YES